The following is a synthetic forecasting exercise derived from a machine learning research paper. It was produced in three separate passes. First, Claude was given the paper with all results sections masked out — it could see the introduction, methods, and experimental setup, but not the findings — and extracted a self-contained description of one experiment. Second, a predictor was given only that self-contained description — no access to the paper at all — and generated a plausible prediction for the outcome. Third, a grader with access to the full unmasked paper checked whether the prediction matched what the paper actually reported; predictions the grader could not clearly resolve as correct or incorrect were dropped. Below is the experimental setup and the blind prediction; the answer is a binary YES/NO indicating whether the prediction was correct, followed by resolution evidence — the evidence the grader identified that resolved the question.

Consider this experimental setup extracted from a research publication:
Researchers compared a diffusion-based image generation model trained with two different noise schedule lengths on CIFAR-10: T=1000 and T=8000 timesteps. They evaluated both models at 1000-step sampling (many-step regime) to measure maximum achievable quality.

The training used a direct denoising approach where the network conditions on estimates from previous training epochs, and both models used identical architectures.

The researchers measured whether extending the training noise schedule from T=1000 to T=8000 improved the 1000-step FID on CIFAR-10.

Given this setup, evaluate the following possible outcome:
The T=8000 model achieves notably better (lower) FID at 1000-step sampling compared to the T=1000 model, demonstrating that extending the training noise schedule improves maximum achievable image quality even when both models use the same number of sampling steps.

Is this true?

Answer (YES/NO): YES